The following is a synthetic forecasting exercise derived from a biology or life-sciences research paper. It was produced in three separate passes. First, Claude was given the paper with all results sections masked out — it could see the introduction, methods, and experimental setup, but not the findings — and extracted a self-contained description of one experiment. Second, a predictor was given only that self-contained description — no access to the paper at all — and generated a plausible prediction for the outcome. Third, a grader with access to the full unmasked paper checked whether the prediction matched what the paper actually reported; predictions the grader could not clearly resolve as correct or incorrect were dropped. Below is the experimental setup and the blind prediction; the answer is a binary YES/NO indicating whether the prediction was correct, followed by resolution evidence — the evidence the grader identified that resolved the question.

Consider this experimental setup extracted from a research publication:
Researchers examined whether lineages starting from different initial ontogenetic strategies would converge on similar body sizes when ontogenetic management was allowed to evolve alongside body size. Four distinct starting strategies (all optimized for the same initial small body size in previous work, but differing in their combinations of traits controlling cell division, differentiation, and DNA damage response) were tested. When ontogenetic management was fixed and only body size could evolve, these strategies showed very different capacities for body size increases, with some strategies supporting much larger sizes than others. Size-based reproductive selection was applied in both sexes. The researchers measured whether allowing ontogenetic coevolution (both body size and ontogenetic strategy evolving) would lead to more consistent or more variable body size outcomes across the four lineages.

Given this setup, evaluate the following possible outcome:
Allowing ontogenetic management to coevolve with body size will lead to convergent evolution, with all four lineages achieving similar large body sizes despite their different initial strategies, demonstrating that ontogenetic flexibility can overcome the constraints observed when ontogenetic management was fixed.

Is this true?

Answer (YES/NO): YES